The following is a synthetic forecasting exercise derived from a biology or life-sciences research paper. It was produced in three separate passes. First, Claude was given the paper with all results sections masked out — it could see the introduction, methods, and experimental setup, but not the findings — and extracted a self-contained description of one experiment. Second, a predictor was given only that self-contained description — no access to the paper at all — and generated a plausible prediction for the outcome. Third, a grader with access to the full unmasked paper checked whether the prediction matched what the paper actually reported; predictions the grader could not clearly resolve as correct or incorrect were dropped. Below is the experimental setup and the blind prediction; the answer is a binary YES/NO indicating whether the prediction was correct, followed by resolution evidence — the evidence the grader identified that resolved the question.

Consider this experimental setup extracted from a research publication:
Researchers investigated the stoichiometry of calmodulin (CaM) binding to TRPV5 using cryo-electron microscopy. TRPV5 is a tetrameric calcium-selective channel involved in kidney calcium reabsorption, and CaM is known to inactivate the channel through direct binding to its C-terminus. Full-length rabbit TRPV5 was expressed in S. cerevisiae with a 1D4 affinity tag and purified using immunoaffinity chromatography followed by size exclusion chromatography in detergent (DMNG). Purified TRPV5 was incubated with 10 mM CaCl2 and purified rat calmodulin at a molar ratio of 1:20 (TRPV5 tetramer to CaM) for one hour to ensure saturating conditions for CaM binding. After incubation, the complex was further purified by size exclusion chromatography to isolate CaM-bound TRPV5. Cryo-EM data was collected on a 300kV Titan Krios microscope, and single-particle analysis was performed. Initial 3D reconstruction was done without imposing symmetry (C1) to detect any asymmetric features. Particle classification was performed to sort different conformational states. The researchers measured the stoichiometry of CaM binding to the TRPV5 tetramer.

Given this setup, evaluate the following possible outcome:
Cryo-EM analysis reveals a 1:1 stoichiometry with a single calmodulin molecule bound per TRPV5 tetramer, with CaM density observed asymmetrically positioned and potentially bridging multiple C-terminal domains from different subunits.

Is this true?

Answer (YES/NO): NO